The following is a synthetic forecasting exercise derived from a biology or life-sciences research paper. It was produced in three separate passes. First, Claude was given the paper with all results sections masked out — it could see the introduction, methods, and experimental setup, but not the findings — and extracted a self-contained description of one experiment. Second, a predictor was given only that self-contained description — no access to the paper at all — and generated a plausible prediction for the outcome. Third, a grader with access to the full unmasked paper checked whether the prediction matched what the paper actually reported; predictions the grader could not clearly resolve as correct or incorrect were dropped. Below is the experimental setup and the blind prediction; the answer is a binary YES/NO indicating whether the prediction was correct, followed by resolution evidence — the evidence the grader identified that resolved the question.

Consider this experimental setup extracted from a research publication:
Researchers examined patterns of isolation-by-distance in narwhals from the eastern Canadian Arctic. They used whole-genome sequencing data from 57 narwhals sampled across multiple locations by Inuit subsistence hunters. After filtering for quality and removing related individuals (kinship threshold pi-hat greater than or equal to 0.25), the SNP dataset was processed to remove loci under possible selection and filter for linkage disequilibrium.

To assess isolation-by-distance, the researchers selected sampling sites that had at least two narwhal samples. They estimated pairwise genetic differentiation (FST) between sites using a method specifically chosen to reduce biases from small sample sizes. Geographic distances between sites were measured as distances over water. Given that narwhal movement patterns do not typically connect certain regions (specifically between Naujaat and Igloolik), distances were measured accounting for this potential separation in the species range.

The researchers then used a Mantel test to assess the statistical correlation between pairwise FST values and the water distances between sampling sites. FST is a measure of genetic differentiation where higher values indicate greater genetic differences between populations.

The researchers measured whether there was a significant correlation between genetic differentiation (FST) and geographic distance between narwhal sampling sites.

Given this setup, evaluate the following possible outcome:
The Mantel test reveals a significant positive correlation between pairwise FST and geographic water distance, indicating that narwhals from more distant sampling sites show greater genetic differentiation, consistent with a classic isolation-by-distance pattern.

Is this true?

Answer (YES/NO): YES